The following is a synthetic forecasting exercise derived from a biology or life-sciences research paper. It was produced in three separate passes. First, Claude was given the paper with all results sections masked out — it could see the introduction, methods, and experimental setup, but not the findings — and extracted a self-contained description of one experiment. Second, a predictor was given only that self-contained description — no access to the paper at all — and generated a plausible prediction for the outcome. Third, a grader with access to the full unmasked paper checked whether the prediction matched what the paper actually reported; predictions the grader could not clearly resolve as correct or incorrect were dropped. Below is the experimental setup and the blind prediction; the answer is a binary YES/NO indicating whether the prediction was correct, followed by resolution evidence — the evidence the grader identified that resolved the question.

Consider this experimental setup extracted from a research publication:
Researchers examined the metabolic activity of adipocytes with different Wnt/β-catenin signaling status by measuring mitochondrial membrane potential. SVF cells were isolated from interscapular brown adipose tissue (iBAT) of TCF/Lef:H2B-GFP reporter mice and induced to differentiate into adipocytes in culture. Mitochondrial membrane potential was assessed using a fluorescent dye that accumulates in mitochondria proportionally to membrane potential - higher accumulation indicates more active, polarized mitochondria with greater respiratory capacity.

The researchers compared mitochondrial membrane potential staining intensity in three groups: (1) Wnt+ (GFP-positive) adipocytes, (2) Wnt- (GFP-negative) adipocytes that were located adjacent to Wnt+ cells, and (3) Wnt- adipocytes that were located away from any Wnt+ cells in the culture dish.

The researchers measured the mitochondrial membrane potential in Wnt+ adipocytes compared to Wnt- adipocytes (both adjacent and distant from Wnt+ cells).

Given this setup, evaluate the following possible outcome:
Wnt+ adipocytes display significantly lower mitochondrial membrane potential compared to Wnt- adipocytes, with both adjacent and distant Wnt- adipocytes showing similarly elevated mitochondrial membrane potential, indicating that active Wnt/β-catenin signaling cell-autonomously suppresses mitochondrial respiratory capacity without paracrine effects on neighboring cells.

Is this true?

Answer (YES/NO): NO